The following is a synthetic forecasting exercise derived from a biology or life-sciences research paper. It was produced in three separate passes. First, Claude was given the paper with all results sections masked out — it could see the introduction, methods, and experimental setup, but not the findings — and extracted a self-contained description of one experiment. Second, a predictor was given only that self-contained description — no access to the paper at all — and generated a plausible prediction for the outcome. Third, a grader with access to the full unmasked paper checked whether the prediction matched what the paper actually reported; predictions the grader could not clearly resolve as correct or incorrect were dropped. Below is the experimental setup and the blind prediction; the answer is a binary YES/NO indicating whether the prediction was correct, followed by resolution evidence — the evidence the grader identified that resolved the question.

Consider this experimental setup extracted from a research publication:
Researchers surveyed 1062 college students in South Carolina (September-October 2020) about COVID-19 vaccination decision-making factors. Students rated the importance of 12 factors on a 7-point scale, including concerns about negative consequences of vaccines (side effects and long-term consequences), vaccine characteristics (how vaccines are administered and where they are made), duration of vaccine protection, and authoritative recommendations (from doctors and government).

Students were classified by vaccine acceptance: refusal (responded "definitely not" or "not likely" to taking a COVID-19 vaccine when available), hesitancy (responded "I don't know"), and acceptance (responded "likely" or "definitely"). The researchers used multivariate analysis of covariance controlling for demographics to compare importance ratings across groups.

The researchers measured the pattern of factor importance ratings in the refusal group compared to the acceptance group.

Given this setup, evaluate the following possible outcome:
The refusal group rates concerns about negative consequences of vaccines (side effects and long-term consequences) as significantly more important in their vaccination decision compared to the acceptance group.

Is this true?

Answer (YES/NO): YES